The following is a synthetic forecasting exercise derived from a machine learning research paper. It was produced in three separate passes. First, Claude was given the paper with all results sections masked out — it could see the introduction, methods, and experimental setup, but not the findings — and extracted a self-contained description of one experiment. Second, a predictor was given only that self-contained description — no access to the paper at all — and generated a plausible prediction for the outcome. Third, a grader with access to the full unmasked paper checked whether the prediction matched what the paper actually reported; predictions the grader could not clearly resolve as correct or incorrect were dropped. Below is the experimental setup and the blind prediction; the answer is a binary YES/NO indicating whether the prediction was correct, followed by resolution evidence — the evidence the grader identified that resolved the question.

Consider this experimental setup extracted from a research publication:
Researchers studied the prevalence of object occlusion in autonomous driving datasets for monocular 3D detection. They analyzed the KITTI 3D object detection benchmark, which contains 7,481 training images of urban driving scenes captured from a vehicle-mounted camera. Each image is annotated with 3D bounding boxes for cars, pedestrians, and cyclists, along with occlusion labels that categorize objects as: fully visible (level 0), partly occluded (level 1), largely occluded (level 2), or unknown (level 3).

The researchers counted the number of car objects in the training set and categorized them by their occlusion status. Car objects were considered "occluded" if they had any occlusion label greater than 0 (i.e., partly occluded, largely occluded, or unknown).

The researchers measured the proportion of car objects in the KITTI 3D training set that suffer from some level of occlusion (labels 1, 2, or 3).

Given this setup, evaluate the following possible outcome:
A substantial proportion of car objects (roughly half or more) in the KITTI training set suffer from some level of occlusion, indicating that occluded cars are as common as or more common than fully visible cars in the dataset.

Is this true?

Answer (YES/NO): YES